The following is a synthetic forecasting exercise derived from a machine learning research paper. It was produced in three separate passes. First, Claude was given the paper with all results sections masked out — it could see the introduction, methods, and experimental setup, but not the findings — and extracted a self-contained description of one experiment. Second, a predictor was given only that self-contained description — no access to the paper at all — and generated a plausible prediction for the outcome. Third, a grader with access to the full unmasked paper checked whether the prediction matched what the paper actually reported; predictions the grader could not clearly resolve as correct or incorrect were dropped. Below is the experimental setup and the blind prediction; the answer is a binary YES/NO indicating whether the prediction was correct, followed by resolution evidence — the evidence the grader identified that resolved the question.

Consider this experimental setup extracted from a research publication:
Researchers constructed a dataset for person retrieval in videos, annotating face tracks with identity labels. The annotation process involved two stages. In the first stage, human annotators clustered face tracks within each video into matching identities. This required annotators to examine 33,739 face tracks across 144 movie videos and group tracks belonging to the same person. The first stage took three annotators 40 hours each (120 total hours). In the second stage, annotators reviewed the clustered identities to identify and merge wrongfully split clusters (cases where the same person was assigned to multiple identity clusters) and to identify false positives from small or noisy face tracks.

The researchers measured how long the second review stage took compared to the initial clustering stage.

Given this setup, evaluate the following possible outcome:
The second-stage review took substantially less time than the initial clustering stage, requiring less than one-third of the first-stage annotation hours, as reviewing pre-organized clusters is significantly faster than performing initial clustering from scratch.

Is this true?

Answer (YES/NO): YES